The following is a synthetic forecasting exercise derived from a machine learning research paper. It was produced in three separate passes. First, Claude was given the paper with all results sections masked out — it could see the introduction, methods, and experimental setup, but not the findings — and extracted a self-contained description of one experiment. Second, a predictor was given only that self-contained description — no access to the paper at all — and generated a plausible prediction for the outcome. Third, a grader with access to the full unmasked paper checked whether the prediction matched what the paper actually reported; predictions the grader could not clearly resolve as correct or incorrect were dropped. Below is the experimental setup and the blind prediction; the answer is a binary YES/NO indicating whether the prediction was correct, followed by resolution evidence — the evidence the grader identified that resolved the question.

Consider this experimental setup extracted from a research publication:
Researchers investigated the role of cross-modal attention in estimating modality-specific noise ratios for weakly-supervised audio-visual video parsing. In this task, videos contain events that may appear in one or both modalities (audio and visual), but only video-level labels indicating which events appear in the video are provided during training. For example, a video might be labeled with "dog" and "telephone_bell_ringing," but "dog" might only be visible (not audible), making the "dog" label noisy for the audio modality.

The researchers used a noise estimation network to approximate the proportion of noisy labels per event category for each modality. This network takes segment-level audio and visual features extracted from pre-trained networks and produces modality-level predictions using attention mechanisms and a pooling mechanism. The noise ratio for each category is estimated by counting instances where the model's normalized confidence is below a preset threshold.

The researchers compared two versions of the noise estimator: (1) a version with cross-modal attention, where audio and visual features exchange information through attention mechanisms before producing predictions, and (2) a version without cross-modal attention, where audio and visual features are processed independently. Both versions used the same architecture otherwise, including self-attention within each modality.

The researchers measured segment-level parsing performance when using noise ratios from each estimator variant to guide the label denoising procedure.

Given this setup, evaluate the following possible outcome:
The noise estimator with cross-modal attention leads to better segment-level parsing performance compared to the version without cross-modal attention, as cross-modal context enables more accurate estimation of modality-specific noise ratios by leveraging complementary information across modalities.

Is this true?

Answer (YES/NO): NO